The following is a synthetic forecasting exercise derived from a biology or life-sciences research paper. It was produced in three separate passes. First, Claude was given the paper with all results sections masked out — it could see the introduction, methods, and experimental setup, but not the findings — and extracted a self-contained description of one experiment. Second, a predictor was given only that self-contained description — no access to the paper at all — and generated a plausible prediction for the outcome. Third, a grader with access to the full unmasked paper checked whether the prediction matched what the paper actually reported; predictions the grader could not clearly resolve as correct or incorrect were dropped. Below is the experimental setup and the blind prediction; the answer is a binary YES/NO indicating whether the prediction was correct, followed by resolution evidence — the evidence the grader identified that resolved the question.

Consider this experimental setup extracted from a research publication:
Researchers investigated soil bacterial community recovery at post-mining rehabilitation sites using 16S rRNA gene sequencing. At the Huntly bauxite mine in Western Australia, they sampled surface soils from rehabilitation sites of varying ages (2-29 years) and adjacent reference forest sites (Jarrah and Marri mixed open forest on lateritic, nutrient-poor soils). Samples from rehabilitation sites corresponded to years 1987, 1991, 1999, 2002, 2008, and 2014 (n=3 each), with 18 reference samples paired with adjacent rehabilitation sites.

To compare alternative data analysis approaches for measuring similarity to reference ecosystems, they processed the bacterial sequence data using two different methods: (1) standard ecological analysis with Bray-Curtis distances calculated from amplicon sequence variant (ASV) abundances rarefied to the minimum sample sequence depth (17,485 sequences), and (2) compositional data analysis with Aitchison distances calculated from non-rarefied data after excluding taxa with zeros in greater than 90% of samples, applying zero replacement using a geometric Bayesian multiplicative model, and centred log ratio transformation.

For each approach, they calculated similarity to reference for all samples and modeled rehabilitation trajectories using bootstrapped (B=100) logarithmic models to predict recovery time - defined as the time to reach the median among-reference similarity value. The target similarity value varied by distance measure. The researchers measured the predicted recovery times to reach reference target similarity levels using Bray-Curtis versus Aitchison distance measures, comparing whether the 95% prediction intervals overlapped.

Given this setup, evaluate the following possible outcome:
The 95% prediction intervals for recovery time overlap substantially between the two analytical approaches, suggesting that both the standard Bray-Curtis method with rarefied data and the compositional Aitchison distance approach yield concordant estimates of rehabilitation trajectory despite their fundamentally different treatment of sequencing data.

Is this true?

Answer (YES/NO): NO